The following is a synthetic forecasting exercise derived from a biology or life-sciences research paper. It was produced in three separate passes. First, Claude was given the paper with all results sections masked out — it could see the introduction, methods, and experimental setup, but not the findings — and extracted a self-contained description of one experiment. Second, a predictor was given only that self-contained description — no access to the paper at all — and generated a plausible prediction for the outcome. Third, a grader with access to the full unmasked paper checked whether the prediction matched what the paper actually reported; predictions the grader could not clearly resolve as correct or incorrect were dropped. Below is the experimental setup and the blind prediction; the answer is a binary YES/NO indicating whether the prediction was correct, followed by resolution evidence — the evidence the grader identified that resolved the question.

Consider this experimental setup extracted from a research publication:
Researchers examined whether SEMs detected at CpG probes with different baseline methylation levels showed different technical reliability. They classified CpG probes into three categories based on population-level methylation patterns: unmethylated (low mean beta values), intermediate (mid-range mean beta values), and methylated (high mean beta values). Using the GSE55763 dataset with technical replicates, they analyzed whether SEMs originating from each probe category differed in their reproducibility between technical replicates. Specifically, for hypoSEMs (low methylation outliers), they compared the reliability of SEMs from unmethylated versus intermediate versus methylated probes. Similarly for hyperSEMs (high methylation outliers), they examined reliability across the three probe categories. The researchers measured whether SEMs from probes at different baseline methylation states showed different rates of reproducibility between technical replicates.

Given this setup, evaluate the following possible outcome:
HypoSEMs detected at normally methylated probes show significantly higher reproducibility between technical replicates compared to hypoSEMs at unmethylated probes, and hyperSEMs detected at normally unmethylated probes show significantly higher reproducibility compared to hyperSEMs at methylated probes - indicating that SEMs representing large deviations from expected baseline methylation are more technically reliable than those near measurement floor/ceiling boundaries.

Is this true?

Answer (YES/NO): YES